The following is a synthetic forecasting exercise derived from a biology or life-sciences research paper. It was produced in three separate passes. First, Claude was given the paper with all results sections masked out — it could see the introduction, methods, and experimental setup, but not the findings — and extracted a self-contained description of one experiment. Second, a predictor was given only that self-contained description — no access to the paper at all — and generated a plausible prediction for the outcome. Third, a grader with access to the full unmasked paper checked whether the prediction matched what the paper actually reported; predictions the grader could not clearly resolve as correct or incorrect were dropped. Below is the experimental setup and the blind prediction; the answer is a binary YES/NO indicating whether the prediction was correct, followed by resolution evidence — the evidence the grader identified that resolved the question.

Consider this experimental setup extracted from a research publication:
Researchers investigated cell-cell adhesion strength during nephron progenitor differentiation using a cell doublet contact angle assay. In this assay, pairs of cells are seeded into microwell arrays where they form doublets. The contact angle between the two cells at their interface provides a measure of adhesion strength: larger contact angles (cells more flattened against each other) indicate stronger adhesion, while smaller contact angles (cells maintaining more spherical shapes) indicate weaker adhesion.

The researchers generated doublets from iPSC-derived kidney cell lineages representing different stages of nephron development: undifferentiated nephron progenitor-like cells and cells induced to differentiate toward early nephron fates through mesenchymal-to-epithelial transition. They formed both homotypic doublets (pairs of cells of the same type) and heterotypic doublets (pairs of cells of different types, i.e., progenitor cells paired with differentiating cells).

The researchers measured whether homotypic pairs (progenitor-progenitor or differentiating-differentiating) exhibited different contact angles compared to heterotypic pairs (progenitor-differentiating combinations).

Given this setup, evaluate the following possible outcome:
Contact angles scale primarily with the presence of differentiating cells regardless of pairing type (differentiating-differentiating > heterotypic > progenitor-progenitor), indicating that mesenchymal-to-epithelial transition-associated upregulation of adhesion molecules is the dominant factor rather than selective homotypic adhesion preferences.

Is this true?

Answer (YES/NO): NO